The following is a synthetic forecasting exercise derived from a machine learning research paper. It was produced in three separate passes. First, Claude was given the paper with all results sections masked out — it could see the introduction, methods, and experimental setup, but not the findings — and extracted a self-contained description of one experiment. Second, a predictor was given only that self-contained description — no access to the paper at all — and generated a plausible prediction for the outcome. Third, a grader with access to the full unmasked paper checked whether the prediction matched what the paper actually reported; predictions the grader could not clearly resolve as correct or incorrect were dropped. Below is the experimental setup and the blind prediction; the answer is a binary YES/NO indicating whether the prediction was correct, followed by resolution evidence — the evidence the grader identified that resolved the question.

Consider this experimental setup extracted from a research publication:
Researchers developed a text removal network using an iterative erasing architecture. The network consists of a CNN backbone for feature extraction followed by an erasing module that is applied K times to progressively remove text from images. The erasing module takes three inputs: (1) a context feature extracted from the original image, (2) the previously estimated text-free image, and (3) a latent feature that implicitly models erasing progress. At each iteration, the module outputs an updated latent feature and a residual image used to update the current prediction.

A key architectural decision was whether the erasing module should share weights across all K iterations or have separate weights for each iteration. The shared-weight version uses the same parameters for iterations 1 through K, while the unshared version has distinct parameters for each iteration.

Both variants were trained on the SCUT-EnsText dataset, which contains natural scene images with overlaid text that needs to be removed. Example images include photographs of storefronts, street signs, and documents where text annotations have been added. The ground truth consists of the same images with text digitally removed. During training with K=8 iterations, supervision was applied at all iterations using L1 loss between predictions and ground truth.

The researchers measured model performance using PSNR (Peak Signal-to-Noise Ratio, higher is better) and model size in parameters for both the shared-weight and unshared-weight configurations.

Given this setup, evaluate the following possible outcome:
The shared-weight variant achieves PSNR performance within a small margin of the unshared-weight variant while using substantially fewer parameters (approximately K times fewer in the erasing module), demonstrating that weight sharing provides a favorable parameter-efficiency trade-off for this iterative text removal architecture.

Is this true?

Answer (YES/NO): YES